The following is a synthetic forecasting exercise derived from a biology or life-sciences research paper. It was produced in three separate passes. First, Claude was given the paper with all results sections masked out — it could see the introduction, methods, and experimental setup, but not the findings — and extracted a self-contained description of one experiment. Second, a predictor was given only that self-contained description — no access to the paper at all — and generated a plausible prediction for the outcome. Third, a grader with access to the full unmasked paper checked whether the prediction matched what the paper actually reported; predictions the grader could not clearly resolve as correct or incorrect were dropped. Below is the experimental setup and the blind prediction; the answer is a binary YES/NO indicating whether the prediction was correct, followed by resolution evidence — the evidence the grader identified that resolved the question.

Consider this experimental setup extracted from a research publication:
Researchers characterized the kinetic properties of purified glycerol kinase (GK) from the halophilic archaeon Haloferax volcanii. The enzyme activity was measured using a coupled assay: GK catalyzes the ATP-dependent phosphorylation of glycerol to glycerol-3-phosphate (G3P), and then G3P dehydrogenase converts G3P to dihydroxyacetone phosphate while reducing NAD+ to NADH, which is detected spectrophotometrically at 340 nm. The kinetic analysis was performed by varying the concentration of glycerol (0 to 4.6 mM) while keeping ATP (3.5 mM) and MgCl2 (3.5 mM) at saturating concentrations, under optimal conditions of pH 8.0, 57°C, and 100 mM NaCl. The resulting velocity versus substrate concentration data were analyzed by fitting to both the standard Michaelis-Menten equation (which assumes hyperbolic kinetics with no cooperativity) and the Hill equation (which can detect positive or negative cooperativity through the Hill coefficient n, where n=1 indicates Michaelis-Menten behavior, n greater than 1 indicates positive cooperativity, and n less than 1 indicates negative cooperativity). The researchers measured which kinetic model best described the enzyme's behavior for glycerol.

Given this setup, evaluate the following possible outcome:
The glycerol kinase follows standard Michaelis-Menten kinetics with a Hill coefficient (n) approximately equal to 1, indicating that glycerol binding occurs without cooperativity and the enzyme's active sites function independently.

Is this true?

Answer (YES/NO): NO